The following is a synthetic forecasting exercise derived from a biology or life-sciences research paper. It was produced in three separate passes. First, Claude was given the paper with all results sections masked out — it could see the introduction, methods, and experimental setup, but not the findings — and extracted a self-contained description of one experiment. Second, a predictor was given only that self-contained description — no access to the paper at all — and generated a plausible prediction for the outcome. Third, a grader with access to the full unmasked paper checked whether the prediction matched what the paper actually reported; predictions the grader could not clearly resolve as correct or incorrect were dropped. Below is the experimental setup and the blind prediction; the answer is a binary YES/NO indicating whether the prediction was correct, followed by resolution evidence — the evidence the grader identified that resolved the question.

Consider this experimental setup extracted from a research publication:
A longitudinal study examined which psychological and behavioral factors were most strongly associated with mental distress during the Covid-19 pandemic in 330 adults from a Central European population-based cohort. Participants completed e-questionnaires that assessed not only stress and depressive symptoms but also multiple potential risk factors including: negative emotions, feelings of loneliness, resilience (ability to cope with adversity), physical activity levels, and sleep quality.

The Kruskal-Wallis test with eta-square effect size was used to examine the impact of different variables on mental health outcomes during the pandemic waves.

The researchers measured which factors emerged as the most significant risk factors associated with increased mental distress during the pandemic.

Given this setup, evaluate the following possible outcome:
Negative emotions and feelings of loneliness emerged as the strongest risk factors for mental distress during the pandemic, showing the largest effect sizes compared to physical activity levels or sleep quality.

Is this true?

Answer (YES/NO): YES